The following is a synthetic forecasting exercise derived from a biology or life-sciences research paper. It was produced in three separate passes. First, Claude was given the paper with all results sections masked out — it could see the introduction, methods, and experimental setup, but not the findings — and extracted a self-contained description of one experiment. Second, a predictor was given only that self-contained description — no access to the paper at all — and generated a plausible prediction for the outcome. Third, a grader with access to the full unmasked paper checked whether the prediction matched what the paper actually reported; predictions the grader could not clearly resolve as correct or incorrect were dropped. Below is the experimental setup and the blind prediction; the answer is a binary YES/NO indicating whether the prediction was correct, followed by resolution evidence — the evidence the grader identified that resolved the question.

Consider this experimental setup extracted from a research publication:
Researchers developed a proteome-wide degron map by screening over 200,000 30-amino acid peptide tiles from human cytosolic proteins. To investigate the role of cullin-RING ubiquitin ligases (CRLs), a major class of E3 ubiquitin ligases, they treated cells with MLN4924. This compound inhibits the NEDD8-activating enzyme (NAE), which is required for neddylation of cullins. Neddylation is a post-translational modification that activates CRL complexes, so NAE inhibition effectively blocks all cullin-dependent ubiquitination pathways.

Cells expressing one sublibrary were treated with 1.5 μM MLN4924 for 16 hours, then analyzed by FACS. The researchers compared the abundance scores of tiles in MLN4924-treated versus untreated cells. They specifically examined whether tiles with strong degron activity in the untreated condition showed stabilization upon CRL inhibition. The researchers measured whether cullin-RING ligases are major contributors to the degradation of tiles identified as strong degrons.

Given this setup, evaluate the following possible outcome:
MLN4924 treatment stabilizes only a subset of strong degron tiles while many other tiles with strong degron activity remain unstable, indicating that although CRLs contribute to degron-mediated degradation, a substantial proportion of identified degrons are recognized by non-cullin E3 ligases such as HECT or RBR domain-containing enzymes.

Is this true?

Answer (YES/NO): YES